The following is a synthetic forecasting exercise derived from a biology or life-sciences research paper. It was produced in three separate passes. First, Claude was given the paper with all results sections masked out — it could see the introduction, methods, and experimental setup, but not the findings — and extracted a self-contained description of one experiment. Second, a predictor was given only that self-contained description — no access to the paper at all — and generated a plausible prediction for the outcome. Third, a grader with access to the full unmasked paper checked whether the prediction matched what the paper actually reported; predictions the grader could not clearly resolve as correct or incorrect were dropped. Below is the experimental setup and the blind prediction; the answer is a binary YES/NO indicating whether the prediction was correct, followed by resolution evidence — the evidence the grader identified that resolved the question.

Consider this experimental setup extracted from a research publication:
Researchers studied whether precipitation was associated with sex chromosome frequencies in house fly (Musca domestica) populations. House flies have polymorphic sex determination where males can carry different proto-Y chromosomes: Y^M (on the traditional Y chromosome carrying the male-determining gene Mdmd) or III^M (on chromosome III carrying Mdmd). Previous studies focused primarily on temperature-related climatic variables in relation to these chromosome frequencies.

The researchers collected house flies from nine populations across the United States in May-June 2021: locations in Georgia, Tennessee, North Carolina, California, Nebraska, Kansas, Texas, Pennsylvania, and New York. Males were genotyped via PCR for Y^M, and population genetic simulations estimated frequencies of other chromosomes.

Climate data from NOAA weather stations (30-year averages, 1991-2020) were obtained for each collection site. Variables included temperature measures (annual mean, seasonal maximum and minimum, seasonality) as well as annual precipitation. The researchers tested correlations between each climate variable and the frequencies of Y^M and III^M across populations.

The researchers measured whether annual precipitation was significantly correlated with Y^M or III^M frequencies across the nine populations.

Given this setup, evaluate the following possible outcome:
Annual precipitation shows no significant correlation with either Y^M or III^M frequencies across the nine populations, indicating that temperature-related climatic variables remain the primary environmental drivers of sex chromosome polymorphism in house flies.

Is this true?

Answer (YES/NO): YES